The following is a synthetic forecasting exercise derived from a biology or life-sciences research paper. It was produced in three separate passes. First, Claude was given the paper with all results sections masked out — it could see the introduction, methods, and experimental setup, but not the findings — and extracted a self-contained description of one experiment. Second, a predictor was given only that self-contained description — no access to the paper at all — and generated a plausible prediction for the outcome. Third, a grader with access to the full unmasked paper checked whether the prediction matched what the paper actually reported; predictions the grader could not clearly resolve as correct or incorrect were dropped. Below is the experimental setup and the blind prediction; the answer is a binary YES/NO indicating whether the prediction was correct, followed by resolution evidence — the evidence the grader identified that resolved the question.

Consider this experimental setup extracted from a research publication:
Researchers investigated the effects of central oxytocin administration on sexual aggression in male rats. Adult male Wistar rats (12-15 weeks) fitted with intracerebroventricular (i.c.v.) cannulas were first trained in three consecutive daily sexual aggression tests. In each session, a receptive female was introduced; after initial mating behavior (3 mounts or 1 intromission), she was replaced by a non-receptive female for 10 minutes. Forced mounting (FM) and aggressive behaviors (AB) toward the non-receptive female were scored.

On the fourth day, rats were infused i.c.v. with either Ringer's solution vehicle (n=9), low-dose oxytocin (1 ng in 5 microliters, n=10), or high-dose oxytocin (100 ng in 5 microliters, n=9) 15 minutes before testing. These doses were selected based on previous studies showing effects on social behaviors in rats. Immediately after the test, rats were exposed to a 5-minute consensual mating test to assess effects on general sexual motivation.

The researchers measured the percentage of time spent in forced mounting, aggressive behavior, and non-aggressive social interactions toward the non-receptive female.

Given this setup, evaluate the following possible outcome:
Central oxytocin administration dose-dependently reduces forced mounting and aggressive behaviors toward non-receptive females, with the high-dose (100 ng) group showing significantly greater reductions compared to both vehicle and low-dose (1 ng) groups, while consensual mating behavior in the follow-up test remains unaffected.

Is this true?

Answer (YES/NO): NO